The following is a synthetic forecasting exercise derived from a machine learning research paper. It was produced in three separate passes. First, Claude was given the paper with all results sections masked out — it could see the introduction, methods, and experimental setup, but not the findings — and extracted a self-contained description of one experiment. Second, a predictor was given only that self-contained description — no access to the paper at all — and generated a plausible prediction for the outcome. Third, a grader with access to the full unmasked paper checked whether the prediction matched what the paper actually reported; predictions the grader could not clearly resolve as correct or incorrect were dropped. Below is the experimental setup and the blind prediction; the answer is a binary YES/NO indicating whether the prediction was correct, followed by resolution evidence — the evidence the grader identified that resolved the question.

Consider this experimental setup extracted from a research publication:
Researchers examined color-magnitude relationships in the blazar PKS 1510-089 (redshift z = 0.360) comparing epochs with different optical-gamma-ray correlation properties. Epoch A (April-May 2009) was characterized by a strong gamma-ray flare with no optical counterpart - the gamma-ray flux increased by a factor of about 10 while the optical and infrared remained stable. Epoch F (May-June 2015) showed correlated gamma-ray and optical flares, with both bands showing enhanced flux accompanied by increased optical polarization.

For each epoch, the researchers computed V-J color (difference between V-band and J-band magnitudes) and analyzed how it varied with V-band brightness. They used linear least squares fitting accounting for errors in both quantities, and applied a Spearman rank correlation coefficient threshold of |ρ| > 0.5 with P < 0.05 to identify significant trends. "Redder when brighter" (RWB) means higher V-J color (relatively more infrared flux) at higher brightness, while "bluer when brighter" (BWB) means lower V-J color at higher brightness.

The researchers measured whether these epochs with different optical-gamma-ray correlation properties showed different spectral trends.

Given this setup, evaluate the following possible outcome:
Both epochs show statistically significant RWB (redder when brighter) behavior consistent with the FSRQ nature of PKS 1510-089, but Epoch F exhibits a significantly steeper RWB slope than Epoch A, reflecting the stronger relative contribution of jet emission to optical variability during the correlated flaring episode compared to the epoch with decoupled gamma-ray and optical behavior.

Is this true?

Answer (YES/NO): NO